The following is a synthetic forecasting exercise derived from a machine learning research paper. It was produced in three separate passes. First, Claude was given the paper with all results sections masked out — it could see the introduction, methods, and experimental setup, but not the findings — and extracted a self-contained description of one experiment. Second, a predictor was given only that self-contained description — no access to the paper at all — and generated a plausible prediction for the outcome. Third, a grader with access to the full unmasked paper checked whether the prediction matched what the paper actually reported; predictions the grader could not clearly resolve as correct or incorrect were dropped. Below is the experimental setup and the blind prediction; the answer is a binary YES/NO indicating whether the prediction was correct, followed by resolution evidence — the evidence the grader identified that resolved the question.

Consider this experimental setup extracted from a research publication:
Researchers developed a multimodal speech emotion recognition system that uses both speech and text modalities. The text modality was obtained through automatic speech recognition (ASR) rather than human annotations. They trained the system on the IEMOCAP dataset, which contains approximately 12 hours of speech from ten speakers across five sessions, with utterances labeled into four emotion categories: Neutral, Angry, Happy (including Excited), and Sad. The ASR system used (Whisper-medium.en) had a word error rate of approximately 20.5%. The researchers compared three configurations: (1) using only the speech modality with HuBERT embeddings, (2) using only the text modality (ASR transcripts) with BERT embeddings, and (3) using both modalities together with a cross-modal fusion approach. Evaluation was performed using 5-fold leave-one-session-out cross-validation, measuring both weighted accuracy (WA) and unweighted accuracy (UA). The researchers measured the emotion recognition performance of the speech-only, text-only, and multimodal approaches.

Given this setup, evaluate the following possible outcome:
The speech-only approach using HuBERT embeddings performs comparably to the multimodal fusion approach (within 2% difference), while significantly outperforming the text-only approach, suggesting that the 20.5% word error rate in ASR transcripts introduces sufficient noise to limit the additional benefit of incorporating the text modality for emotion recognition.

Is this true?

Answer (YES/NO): NO